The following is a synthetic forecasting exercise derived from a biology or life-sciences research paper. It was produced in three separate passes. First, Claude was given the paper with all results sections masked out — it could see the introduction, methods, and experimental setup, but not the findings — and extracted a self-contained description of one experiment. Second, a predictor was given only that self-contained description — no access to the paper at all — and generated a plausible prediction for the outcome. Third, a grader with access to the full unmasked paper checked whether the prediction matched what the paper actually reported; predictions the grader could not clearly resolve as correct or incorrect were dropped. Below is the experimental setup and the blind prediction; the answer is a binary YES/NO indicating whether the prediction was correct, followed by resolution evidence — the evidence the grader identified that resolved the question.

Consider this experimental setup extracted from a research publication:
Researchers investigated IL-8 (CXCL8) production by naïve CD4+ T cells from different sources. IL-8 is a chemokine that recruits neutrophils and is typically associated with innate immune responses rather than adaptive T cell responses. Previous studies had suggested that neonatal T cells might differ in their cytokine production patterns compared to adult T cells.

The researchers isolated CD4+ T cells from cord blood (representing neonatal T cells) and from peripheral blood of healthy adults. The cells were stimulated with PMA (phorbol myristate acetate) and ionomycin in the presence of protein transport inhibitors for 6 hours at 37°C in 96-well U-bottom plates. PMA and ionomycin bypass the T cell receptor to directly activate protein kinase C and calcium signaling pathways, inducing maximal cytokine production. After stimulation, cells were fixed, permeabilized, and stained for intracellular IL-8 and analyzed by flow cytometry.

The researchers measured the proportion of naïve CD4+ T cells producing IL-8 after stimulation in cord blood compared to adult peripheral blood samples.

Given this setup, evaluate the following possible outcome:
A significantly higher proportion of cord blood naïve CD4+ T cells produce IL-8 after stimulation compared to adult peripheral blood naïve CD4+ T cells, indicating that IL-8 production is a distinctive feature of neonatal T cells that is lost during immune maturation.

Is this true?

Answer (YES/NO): YES